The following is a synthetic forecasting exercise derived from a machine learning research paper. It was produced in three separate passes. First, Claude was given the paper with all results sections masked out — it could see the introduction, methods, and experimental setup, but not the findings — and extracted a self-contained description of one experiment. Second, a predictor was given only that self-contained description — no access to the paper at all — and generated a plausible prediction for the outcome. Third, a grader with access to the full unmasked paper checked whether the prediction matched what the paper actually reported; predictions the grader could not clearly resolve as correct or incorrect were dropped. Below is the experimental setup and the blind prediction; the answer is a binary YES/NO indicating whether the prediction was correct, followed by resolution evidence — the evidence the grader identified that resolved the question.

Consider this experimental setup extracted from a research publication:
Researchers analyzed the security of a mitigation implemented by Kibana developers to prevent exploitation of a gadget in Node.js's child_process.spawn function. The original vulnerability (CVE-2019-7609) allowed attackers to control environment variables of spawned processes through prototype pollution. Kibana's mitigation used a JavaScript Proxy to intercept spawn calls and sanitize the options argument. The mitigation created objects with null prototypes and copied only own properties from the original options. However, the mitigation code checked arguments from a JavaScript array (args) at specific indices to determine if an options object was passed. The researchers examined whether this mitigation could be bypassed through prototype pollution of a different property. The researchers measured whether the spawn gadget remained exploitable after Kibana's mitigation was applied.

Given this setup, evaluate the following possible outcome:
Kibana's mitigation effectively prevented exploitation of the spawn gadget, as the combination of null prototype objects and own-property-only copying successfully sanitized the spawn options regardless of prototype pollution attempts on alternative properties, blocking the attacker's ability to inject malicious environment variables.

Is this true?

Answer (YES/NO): NO